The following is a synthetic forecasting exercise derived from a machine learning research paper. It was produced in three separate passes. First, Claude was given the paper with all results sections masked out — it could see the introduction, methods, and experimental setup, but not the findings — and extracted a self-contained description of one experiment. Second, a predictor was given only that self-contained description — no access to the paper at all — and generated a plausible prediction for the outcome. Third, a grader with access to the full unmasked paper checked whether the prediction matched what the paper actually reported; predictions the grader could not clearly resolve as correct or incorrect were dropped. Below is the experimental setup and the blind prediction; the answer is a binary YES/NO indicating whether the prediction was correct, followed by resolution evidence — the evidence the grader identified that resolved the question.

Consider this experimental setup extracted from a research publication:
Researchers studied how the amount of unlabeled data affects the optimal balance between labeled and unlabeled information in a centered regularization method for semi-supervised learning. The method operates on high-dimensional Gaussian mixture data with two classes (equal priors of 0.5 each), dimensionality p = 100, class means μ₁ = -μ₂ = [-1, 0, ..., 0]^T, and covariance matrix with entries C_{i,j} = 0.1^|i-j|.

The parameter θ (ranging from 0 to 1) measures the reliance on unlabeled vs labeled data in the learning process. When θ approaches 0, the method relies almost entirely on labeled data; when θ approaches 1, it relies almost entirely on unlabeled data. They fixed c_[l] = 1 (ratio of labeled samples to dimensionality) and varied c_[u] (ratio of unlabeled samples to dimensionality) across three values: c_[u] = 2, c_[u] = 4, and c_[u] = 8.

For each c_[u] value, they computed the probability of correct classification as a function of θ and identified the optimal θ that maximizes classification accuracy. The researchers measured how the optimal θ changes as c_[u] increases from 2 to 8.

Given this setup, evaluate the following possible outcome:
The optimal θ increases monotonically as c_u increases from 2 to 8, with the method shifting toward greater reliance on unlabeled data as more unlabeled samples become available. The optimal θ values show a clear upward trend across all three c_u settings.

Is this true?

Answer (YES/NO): YES